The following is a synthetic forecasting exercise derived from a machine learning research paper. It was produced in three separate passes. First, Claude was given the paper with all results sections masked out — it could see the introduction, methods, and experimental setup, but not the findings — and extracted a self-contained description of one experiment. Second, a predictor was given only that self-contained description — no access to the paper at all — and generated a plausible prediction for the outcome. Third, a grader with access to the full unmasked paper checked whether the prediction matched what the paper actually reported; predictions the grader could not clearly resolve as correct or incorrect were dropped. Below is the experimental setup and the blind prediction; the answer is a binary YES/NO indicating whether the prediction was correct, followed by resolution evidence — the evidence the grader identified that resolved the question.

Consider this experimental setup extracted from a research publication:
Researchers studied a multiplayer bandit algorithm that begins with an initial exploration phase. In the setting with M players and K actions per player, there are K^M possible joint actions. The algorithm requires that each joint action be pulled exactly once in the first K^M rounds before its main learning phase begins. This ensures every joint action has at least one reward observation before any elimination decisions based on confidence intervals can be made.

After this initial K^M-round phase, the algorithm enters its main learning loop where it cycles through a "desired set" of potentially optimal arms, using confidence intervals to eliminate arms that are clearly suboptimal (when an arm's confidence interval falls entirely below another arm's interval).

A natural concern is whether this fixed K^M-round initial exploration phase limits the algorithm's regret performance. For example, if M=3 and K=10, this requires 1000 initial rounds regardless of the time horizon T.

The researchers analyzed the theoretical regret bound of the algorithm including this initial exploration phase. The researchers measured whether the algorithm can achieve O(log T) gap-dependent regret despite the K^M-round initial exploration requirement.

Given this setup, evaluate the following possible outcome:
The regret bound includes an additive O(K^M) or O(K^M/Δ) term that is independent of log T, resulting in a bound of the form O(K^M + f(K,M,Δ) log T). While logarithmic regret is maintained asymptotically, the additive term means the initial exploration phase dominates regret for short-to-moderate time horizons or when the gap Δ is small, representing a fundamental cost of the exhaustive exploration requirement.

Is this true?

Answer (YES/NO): NO